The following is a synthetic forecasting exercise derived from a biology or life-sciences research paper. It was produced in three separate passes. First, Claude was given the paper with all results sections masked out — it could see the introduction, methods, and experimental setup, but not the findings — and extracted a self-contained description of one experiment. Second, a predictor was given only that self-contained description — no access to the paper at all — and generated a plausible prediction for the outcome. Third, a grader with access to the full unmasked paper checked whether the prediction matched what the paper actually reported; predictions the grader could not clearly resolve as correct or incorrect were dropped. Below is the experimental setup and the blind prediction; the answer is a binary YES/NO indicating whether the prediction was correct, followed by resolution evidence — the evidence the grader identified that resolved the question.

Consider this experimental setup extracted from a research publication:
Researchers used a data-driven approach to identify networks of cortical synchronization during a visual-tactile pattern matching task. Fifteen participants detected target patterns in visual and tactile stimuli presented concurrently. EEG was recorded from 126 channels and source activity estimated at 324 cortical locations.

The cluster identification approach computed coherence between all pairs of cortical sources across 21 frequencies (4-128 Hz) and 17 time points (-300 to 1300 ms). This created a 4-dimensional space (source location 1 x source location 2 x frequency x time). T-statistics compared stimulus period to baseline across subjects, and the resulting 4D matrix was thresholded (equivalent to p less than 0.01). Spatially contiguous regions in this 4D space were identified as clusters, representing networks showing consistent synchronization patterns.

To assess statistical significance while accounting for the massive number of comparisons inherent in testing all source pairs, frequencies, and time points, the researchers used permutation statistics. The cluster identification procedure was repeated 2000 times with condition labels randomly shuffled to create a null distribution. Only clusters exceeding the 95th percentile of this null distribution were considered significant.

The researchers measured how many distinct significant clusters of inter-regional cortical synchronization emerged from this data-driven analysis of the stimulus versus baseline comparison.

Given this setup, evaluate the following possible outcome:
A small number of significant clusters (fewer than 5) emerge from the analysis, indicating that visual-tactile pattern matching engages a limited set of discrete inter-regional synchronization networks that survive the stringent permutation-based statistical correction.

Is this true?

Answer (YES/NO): YES